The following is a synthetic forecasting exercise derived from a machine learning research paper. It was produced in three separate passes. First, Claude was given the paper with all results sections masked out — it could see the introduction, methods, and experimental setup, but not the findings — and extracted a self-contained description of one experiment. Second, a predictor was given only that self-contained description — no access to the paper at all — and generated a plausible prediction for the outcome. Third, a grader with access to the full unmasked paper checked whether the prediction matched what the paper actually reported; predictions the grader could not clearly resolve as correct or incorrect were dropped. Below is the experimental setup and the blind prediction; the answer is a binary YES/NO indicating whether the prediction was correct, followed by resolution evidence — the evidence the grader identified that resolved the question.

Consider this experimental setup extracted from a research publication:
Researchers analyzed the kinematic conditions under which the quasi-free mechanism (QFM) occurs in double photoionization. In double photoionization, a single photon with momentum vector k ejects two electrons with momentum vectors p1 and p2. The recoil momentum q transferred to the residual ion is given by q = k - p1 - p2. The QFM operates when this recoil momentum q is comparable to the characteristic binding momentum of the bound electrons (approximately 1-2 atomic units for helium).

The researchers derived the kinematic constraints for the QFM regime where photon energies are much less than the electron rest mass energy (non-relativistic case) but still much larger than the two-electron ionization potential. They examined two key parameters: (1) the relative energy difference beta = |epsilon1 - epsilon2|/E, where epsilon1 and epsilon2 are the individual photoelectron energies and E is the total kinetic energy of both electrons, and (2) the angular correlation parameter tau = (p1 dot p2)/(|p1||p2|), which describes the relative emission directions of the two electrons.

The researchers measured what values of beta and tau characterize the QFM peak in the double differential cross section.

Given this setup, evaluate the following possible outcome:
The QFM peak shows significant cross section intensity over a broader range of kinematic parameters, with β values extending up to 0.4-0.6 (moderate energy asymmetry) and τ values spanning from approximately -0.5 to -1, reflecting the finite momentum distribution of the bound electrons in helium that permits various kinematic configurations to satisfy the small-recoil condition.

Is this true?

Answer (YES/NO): NO